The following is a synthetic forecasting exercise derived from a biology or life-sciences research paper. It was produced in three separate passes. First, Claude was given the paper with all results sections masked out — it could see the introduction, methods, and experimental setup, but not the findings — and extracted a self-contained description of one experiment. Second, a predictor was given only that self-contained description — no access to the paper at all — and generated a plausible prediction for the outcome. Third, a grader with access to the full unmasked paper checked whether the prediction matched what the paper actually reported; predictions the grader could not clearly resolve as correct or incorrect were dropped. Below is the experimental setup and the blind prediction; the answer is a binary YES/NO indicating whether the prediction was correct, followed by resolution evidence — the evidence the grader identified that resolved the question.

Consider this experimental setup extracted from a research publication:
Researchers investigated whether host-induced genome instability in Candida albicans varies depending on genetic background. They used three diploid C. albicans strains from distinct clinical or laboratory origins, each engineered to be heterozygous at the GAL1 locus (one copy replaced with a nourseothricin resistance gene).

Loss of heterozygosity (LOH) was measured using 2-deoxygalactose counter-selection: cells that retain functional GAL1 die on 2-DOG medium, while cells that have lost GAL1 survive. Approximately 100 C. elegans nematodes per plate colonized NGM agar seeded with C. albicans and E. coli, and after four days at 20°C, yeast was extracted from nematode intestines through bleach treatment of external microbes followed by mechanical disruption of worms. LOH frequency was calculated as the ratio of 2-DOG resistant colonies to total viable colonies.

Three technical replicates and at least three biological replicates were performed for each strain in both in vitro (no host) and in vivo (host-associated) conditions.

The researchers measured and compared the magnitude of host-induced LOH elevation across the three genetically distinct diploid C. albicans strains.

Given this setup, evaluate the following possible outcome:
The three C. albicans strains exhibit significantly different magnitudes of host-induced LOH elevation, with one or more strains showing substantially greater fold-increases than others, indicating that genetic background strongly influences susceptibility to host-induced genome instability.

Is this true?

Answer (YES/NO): YES